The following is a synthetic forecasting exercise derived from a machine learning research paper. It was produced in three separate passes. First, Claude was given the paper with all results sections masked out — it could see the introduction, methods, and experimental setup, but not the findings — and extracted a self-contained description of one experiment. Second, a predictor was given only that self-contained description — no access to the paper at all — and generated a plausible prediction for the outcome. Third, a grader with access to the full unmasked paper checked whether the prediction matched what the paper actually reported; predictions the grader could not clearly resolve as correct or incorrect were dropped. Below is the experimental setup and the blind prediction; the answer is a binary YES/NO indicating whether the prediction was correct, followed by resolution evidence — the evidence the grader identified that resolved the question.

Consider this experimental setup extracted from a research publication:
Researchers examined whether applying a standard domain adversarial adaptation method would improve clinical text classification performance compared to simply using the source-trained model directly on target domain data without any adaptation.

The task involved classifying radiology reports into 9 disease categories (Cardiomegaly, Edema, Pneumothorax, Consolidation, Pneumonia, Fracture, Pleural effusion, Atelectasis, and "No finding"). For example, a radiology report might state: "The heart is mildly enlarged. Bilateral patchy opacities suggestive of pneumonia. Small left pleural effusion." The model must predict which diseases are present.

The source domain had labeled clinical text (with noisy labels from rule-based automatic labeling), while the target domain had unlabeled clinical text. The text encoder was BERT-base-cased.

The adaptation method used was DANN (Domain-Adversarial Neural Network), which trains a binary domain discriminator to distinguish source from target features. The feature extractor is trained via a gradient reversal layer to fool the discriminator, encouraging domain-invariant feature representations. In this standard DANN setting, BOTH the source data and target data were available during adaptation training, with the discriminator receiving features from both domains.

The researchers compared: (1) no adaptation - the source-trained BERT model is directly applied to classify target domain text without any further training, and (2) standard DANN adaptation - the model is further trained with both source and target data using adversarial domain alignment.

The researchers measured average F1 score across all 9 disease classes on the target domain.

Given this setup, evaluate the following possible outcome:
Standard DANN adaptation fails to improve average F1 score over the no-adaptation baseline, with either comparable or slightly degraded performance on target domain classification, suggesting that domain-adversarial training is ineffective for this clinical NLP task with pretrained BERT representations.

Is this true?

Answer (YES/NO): YES